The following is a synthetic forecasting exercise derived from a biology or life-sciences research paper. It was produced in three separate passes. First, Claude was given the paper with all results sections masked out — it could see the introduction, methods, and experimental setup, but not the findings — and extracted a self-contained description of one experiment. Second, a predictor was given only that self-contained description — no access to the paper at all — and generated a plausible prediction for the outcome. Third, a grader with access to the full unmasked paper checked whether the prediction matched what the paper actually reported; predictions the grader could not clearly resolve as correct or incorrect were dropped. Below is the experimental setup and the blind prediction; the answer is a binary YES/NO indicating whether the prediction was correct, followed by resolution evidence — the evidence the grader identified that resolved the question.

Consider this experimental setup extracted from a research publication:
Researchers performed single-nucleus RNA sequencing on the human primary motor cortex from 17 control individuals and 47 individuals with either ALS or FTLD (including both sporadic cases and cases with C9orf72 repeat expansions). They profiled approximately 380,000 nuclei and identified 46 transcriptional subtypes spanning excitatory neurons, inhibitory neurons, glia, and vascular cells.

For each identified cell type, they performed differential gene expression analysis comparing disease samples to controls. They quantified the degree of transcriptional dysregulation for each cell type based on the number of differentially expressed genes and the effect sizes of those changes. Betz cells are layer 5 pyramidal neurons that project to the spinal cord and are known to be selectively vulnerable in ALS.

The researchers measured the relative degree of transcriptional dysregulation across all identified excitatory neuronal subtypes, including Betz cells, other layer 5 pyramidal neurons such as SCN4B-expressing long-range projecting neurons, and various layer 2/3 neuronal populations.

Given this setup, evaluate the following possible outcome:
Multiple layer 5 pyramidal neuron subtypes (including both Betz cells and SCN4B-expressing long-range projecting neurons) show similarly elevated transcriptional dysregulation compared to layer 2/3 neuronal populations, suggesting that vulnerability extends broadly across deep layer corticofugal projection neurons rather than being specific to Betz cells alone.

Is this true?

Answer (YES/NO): NO